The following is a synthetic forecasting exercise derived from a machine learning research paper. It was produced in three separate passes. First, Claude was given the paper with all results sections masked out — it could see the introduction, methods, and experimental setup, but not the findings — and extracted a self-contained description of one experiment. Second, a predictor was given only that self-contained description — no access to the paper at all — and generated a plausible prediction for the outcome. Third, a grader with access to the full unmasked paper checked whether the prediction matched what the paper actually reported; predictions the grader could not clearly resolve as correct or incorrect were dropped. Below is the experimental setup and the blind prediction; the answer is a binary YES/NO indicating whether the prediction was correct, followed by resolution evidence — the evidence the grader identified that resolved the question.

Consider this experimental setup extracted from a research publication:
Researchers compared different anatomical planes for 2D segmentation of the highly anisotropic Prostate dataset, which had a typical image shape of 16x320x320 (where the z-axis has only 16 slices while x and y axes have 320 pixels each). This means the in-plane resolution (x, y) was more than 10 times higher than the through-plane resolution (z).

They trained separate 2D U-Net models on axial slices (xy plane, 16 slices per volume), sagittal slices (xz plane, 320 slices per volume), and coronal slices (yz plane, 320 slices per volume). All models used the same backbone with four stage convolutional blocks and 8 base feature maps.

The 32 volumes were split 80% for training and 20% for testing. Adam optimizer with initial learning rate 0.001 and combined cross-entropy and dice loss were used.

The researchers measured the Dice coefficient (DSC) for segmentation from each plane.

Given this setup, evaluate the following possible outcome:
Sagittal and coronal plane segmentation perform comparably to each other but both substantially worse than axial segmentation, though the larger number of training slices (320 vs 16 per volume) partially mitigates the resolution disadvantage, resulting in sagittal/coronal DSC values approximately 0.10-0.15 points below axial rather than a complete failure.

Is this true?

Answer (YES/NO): NO